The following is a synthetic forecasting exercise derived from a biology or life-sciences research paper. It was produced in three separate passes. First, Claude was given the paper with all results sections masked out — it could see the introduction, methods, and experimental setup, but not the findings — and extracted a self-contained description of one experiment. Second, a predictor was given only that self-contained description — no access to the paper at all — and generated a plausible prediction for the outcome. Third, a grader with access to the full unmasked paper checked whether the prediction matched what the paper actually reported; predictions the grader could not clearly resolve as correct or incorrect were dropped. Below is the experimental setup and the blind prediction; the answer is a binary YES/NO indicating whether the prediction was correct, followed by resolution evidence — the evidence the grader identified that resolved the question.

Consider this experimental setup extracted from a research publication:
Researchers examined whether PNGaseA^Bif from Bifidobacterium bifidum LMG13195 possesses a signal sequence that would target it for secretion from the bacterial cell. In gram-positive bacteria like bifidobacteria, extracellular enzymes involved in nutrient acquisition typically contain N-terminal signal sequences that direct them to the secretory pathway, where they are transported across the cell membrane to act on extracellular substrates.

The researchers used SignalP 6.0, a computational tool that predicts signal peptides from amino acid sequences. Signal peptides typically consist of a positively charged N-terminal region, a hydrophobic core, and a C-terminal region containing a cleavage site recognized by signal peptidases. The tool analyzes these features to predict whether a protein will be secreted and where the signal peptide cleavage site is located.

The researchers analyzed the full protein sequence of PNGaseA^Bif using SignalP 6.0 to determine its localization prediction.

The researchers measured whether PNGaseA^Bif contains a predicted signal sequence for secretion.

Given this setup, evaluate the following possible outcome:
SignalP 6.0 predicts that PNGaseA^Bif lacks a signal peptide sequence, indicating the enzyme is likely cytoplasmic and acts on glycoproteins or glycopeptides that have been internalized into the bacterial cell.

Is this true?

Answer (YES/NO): NO